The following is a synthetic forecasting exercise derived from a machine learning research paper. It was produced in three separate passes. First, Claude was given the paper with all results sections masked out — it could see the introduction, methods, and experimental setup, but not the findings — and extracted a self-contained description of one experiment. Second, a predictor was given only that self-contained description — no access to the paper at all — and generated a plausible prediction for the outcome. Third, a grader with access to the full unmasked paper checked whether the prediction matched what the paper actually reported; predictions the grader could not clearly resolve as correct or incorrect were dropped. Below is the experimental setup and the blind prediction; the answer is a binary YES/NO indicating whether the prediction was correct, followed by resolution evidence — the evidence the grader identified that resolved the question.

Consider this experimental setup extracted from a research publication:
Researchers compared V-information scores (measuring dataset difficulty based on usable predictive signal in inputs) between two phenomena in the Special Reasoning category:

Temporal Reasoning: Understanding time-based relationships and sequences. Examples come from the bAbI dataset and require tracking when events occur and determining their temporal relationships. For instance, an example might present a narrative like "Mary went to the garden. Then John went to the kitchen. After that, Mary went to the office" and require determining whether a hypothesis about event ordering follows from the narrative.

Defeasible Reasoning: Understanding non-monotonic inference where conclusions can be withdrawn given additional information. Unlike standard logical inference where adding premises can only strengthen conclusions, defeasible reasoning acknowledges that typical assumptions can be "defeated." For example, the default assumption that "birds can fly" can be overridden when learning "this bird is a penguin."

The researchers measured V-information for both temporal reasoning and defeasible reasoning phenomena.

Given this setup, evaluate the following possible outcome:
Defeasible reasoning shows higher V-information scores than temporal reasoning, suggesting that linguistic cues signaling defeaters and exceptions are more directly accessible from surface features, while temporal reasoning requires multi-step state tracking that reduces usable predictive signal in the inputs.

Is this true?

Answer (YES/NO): NO